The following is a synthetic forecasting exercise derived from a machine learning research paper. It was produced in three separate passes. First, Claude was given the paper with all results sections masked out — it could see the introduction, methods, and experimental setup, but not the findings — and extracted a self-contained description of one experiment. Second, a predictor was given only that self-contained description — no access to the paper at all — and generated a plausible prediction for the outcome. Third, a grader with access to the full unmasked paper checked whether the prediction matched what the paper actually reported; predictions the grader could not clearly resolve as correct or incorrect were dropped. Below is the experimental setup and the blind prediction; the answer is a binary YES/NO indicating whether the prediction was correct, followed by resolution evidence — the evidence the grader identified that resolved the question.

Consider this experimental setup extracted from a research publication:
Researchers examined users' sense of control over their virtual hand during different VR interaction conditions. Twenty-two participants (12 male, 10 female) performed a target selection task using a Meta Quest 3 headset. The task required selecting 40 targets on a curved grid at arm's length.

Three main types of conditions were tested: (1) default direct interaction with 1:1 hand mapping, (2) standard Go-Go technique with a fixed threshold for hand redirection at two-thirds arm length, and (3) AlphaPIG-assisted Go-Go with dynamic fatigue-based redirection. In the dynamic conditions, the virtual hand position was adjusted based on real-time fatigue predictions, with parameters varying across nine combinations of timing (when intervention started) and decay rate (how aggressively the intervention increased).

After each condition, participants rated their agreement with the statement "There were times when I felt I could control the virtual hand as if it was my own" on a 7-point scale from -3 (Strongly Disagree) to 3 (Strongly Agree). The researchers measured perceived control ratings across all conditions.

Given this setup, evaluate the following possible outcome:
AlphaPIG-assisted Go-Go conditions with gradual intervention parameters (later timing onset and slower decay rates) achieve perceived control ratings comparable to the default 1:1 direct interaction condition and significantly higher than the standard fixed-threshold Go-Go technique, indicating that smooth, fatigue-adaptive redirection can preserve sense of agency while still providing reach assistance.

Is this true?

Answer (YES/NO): NO